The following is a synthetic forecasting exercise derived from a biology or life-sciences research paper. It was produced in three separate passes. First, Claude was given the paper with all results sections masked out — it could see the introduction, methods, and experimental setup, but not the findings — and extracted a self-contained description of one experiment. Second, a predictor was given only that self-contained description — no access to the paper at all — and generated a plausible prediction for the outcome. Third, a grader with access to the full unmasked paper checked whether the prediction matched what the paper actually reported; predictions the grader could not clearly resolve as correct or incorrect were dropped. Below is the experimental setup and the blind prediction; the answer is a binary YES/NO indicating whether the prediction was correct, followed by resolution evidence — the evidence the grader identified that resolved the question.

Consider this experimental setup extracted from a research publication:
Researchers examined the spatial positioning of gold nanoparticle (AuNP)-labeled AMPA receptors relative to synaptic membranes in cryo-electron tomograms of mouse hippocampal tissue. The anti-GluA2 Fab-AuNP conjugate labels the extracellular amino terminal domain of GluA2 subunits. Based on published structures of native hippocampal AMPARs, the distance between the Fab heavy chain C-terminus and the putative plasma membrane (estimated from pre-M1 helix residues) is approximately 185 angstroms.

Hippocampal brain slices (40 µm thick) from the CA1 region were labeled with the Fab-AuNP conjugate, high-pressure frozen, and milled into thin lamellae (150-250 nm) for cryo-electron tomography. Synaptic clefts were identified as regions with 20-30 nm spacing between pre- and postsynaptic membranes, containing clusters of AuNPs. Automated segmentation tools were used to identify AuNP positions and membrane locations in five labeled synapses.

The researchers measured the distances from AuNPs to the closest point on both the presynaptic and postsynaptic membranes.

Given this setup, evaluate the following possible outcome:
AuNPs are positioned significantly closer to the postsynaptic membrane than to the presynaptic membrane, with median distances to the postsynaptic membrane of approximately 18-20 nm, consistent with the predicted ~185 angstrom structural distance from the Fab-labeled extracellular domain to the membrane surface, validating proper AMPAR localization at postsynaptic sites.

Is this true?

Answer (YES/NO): NO